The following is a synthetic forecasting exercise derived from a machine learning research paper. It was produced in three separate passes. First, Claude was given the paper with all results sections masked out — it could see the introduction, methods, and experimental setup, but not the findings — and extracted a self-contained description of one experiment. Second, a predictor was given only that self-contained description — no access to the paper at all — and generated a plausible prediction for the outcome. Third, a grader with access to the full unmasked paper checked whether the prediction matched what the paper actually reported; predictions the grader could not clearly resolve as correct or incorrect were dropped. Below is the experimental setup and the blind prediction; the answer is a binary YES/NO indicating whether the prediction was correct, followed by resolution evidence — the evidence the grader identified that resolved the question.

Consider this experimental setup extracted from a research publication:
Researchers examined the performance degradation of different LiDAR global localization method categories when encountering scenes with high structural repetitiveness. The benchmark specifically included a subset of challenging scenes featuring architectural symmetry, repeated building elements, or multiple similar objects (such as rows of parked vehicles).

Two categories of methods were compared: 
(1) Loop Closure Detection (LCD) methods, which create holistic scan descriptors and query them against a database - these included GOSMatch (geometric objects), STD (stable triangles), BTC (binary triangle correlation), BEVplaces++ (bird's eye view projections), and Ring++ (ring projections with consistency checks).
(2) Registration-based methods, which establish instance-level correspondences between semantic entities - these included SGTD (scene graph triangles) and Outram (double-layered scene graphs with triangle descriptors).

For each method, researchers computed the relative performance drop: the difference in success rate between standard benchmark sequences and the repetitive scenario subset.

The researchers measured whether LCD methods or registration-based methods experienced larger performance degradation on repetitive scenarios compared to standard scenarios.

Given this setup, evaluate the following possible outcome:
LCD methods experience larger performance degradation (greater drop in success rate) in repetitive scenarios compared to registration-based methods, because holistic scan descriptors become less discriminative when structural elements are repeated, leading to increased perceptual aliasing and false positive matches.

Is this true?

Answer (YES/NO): NO